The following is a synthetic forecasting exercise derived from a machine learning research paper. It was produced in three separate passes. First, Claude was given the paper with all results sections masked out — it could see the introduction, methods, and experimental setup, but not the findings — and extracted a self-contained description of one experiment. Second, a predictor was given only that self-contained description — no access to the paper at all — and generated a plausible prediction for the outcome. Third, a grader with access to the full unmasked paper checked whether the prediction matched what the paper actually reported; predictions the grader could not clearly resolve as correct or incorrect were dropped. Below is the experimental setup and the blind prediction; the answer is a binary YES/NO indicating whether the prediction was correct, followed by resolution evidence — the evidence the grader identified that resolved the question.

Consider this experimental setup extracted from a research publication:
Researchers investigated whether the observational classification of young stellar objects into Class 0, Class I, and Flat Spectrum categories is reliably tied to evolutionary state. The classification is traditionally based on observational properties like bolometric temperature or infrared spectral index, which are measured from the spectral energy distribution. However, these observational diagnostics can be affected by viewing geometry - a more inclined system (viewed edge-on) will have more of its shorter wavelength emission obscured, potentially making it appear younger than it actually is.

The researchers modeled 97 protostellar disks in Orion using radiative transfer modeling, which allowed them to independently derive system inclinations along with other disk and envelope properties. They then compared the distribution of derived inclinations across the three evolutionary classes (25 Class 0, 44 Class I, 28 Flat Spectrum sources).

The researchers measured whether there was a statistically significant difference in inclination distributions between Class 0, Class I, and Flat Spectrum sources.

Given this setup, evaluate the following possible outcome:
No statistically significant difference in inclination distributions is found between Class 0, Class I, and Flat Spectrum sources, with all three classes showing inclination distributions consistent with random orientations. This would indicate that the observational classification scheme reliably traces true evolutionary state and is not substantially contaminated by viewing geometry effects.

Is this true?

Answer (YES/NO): NO